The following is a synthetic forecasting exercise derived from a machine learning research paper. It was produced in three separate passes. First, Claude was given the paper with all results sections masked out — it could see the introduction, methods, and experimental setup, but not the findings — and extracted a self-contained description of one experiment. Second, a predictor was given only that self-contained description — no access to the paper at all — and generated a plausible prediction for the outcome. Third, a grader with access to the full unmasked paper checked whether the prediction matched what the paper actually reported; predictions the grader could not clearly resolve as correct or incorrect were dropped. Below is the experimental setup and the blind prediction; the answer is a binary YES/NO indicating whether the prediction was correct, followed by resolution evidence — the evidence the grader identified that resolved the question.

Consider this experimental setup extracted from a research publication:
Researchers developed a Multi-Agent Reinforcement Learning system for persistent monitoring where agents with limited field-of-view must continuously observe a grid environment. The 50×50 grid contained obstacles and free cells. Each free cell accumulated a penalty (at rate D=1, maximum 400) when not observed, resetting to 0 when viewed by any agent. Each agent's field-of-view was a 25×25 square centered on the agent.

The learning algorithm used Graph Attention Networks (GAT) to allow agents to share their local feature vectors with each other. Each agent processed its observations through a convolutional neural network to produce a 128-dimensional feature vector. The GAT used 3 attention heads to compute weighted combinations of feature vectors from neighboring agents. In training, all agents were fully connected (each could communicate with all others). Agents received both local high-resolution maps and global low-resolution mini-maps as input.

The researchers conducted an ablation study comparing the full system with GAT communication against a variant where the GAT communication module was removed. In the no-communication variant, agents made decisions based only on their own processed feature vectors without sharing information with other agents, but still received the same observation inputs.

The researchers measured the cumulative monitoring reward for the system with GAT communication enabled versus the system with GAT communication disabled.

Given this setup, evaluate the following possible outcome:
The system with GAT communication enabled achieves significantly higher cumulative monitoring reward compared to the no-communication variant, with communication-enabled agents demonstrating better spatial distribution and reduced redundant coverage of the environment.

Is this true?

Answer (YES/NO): NO